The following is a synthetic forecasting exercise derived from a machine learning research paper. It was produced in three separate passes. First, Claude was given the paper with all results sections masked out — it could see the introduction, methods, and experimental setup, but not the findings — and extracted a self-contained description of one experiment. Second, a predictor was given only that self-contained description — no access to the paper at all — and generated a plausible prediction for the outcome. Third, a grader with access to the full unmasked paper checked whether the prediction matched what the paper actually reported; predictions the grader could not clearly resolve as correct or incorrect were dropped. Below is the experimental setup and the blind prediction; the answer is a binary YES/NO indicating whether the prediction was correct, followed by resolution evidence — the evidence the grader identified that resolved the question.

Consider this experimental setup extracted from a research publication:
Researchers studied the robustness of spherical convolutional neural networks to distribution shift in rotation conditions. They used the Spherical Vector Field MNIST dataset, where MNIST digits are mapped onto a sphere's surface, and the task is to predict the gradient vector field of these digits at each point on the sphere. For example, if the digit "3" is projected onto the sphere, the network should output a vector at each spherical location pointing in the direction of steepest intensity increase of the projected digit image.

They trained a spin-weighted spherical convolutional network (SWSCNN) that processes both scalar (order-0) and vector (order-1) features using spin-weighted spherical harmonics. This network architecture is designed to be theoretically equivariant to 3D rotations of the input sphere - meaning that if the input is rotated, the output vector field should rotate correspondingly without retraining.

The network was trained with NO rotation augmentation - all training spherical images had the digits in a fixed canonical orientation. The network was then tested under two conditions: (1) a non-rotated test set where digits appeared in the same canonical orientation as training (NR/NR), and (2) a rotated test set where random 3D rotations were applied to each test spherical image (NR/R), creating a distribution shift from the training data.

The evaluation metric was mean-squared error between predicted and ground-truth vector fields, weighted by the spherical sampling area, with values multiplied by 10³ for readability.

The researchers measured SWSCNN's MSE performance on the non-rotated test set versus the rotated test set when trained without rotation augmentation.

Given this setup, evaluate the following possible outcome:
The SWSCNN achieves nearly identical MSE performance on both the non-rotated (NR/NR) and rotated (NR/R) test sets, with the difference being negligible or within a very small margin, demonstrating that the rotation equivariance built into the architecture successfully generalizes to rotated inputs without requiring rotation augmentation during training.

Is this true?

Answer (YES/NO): NO